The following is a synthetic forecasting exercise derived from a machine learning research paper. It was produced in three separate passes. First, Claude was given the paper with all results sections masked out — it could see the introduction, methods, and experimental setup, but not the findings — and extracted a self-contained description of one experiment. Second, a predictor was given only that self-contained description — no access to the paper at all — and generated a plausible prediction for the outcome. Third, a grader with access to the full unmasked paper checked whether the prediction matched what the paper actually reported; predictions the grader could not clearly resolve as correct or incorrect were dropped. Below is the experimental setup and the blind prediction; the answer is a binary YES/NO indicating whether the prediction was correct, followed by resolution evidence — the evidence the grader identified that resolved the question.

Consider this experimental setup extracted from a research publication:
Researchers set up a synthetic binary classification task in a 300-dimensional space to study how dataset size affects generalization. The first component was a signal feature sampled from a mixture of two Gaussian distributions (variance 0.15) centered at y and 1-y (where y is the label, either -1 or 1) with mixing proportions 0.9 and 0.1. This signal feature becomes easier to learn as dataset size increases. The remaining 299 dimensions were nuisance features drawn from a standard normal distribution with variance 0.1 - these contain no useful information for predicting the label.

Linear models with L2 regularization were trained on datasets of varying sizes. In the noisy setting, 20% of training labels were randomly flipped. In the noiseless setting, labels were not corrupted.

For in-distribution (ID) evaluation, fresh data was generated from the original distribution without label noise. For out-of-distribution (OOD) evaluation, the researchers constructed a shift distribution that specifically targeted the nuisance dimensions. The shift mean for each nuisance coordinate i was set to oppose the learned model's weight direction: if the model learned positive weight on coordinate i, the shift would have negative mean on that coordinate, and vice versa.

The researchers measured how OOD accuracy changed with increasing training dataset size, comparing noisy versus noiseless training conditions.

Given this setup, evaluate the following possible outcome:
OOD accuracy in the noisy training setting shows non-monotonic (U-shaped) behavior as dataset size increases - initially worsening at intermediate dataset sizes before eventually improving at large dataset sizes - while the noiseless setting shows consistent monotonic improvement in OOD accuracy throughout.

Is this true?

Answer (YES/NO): NO